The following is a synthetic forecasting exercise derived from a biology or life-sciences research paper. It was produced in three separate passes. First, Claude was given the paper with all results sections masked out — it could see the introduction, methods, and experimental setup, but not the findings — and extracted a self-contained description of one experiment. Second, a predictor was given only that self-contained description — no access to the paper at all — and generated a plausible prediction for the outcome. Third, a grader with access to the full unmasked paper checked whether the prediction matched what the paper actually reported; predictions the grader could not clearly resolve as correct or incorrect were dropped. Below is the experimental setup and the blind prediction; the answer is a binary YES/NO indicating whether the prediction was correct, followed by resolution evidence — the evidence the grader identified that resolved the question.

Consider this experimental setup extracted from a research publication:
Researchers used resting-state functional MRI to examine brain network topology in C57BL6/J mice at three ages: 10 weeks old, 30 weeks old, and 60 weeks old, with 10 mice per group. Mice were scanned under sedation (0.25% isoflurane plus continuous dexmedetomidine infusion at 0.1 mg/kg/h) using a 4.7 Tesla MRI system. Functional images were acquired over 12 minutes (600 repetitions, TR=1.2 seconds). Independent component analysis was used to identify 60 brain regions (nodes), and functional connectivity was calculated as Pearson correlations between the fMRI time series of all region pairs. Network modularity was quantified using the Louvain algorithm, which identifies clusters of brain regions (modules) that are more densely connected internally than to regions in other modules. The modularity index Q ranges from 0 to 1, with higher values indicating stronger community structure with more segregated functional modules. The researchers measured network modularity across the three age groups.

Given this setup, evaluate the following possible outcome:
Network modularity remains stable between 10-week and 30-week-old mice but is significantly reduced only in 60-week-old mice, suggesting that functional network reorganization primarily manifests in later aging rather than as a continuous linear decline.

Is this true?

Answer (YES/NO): NO